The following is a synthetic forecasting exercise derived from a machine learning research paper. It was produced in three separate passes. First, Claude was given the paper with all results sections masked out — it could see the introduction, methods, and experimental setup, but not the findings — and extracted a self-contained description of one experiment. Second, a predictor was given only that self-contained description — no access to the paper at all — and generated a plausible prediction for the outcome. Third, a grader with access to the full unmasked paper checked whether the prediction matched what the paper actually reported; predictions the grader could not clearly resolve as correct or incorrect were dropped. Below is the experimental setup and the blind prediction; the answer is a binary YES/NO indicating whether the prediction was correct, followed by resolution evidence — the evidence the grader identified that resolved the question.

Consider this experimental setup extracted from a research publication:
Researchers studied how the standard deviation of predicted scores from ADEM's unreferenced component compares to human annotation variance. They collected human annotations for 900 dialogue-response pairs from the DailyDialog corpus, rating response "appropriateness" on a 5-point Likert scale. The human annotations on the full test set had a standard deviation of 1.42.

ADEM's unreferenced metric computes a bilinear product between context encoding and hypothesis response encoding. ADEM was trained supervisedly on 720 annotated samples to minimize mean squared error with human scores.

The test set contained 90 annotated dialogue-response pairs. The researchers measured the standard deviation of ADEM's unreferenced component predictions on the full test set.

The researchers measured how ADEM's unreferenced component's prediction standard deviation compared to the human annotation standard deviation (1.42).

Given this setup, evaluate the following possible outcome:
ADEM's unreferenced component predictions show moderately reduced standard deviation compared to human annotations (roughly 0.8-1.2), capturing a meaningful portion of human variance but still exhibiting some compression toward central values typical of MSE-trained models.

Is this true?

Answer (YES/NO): NO